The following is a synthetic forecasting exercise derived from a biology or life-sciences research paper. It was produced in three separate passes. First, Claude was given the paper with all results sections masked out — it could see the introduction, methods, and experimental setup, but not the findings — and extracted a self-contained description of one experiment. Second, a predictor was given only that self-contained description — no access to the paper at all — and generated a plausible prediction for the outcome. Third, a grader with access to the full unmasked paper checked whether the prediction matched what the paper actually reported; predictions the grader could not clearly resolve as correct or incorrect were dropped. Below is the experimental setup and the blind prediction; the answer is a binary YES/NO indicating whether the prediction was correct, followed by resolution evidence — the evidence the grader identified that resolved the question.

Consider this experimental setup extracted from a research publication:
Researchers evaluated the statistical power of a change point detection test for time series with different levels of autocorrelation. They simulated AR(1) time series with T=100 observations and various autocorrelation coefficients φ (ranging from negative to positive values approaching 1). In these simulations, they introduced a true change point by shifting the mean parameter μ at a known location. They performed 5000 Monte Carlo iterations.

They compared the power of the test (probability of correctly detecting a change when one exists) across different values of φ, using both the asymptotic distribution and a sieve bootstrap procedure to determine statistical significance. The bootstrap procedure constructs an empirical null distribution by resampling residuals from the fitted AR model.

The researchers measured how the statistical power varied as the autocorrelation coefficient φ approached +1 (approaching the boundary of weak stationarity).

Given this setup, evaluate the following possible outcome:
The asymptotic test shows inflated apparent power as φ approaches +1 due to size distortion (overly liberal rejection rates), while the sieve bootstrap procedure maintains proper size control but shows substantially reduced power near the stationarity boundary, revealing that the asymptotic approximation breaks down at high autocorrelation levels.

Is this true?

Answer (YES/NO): NO